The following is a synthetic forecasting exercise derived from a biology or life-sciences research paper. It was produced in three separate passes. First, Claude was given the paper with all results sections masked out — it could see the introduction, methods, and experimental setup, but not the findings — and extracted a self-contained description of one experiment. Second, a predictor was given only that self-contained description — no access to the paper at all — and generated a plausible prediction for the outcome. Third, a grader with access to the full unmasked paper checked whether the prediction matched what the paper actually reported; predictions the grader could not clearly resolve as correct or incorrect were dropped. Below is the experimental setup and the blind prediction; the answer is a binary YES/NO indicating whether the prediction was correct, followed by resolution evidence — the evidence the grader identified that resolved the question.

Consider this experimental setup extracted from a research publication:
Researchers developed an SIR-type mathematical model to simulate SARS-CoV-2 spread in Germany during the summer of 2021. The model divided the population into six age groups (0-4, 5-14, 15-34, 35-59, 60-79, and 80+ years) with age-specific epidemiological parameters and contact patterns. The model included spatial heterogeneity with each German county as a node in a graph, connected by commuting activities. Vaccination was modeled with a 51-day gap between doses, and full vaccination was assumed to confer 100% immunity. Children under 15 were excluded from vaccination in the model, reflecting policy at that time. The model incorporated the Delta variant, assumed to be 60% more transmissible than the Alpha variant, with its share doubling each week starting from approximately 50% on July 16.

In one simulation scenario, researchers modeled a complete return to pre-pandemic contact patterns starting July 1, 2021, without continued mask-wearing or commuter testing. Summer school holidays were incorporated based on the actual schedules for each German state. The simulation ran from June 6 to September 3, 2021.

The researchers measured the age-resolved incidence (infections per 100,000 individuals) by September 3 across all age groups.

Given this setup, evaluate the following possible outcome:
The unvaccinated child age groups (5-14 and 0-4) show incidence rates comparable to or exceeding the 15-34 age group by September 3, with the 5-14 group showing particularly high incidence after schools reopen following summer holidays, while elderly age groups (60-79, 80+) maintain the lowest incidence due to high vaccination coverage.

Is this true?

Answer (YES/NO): YES